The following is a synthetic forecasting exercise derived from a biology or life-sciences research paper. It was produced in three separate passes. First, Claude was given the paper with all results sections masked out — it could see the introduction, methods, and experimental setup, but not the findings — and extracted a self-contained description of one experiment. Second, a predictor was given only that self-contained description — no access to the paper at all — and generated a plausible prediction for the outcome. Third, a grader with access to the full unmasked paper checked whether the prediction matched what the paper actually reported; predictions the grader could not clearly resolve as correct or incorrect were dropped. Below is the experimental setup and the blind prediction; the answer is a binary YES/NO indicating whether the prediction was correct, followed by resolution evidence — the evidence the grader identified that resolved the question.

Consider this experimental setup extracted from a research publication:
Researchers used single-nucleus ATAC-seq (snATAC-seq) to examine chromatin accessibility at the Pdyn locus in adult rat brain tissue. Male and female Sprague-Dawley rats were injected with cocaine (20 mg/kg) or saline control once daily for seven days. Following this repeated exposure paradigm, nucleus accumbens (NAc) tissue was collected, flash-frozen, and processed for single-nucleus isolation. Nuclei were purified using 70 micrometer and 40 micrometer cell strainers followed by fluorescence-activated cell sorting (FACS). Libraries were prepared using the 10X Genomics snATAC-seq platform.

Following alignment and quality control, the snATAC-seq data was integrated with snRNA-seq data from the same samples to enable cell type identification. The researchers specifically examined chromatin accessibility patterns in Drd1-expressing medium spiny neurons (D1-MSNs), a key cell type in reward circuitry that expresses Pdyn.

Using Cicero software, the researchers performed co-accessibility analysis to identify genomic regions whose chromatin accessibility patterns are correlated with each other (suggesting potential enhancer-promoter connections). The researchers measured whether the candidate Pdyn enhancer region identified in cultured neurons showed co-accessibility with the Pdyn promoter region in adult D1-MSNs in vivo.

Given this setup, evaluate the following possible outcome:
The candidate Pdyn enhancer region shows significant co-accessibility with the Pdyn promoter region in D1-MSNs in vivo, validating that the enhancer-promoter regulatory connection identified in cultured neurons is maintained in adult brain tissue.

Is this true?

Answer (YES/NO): YES